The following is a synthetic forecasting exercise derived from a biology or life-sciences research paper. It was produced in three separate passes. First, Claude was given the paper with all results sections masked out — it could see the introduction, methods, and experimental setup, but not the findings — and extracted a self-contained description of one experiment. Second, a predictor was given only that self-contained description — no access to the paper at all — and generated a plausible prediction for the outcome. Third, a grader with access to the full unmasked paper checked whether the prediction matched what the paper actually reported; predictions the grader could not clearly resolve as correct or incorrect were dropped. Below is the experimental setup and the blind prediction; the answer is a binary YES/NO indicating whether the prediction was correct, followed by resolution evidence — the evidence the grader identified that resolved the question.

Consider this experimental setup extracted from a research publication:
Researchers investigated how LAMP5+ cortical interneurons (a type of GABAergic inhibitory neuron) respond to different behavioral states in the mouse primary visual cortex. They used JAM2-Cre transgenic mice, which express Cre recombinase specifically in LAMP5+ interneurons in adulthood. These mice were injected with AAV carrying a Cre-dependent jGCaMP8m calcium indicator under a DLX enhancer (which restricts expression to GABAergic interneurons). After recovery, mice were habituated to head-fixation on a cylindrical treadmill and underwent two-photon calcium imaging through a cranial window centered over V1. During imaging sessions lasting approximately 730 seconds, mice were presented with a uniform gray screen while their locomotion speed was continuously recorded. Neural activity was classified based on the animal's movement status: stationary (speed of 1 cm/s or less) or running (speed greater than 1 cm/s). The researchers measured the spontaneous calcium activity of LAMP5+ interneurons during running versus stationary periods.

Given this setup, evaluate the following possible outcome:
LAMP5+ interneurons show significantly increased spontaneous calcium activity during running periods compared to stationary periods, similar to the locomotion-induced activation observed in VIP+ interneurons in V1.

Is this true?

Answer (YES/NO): YES